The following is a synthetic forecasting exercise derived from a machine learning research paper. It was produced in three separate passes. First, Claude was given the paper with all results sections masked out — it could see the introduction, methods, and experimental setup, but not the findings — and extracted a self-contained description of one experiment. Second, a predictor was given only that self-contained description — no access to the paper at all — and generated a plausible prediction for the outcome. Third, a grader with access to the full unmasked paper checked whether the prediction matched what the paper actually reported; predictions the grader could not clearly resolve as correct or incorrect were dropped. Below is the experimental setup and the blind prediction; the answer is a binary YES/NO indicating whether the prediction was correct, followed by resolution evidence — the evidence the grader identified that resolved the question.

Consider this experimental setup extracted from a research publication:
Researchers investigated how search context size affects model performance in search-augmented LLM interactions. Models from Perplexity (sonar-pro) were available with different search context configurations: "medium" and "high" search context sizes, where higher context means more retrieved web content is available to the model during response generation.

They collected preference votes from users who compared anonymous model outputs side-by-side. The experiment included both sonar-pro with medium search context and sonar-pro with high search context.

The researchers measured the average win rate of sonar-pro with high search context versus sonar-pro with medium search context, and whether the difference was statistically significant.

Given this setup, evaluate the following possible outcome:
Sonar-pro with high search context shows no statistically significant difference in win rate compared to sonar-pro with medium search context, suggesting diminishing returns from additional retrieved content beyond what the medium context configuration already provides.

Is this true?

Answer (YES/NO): NO